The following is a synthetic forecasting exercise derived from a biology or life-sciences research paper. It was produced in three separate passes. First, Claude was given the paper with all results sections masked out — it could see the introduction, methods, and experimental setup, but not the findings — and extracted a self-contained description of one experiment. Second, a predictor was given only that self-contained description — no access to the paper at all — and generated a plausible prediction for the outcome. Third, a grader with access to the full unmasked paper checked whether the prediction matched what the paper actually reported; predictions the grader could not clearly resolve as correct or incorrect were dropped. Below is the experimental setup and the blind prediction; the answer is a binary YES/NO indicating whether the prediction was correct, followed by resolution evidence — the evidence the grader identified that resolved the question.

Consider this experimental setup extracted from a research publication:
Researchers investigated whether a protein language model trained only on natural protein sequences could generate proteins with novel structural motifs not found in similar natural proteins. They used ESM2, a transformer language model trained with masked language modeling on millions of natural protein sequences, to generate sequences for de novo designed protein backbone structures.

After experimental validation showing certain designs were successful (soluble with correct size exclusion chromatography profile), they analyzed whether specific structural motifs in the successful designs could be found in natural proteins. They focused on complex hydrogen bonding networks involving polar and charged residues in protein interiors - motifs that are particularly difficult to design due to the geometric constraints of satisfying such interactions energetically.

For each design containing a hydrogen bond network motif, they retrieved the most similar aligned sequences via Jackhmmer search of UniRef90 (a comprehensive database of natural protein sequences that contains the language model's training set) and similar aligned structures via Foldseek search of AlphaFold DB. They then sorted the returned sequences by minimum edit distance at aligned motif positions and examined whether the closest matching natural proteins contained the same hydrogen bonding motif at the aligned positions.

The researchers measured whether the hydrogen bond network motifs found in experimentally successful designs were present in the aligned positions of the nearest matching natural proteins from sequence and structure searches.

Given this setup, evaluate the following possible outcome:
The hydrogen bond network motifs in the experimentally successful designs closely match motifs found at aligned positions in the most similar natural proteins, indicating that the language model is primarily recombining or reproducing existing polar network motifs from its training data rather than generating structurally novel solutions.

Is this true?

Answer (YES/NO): NO